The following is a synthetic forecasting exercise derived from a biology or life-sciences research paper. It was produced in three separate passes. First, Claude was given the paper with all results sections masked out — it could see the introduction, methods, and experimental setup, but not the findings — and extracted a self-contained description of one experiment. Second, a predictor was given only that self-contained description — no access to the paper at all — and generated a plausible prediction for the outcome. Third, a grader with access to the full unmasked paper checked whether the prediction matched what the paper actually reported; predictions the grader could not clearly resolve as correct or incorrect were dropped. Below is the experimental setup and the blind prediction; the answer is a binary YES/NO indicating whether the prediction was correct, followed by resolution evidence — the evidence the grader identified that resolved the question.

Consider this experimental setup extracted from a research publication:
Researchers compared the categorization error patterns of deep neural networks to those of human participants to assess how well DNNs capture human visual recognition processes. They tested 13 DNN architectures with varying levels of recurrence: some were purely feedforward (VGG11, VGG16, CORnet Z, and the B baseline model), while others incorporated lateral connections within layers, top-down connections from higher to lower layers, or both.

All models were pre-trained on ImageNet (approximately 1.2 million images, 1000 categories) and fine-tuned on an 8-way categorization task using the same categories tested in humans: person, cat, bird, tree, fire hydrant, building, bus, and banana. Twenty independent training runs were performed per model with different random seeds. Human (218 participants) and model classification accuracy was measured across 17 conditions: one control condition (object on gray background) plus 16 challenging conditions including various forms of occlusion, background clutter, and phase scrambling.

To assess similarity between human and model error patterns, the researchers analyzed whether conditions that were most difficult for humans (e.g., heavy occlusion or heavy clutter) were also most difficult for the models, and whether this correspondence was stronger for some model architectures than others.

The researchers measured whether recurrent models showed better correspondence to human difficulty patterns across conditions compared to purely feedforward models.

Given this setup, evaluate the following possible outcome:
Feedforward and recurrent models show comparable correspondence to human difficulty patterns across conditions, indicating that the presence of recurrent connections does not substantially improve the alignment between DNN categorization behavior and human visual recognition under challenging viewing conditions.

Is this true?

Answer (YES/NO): YES